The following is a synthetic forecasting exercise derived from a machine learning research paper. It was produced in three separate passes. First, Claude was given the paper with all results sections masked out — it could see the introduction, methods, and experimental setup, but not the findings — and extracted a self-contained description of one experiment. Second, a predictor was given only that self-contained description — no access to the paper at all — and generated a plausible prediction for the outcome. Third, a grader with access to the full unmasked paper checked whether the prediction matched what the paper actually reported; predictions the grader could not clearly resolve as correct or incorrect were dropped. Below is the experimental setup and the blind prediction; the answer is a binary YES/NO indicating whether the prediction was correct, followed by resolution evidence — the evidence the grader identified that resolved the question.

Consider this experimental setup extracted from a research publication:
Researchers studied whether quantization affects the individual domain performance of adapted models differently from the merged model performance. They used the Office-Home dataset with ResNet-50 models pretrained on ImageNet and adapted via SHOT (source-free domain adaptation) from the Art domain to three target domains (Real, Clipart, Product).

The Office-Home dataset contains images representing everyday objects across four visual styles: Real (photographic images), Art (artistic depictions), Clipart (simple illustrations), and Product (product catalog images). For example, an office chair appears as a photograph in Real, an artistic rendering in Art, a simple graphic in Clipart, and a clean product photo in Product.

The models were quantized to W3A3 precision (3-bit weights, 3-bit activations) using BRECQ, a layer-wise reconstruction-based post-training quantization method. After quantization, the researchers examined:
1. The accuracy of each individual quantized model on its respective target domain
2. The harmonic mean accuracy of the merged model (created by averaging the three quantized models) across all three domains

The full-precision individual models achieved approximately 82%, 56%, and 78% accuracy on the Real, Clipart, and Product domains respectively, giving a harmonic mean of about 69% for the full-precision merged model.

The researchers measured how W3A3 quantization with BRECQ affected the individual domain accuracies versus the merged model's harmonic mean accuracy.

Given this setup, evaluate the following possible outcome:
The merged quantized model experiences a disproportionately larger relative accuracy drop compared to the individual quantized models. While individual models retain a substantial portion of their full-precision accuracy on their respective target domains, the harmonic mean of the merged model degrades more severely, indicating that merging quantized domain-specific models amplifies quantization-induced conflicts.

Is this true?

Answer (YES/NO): YES